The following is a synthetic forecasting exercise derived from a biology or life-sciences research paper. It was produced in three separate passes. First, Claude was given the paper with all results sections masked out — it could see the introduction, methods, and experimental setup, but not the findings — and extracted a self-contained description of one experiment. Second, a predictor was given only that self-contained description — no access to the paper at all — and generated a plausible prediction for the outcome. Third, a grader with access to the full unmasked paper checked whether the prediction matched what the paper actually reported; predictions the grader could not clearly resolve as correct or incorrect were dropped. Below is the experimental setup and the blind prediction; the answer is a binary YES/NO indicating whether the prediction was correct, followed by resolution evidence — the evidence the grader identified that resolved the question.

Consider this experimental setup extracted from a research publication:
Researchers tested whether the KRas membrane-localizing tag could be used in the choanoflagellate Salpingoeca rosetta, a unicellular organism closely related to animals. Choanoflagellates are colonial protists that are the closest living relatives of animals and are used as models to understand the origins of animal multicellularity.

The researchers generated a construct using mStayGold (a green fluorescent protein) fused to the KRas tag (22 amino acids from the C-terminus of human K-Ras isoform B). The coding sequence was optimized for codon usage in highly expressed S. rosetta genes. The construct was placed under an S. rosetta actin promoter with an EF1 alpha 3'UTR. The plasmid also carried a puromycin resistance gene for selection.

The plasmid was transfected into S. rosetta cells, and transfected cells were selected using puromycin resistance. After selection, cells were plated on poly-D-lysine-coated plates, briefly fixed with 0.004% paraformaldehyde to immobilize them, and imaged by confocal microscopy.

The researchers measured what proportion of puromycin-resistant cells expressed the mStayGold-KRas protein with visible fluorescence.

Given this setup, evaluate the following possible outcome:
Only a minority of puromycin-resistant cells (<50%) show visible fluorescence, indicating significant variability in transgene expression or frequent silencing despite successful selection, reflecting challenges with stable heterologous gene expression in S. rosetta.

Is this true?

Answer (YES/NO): NO